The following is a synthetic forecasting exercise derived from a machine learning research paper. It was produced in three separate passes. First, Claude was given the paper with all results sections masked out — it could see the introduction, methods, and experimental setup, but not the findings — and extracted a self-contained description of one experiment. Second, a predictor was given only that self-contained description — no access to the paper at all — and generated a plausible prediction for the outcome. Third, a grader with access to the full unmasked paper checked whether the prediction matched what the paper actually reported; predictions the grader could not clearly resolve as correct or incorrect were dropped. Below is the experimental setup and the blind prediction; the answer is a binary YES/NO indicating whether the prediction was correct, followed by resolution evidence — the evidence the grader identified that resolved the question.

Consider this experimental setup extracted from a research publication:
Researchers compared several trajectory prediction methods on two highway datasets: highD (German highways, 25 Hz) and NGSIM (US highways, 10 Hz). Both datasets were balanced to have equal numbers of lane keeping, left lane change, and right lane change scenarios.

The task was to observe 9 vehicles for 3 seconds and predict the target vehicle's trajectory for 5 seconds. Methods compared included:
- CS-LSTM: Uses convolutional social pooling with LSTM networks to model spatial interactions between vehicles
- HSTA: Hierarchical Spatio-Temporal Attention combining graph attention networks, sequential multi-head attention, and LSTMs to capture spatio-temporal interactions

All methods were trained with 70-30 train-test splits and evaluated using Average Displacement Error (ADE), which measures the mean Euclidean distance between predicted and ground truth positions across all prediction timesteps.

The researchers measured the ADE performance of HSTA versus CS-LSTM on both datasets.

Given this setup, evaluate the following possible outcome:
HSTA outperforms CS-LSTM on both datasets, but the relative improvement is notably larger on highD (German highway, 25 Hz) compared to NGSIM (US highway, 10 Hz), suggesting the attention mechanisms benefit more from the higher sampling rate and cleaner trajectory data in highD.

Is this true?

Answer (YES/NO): NO